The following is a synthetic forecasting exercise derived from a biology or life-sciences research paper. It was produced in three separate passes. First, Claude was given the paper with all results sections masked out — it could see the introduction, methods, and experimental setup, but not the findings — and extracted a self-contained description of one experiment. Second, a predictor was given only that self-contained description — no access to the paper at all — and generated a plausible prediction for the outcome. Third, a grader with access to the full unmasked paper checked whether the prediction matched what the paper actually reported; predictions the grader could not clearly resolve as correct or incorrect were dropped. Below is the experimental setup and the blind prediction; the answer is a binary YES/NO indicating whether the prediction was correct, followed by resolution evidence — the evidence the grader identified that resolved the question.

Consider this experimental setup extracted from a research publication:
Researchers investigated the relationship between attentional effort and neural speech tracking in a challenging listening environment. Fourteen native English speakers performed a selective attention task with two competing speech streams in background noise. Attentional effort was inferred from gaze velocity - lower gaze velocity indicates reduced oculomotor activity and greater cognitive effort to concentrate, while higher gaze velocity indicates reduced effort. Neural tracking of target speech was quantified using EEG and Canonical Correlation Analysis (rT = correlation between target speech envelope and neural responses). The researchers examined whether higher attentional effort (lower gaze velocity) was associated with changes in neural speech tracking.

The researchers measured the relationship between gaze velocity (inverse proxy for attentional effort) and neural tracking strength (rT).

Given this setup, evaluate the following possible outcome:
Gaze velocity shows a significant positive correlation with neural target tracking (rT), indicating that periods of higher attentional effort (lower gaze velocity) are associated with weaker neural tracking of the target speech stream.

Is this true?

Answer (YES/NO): NO